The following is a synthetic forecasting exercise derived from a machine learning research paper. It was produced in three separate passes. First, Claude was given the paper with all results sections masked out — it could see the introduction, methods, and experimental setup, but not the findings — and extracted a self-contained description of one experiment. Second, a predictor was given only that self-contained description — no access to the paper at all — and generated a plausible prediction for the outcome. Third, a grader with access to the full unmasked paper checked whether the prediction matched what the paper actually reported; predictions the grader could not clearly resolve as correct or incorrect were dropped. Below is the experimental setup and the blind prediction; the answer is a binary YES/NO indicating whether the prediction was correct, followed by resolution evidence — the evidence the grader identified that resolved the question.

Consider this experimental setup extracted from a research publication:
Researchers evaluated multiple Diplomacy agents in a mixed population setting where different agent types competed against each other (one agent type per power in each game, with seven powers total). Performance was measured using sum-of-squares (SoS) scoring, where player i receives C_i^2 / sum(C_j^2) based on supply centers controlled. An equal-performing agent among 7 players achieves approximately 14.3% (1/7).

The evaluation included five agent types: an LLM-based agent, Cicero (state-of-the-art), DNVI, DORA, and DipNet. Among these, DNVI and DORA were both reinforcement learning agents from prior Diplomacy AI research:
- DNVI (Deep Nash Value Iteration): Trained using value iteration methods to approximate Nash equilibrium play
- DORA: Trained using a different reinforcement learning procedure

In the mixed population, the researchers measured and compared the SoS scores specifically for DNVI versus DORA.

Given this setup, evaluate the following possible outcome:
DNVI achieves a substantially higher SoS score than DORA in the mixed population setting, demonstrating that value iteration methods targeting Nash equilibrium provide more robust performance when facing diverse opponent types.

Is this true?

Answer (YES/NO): NO